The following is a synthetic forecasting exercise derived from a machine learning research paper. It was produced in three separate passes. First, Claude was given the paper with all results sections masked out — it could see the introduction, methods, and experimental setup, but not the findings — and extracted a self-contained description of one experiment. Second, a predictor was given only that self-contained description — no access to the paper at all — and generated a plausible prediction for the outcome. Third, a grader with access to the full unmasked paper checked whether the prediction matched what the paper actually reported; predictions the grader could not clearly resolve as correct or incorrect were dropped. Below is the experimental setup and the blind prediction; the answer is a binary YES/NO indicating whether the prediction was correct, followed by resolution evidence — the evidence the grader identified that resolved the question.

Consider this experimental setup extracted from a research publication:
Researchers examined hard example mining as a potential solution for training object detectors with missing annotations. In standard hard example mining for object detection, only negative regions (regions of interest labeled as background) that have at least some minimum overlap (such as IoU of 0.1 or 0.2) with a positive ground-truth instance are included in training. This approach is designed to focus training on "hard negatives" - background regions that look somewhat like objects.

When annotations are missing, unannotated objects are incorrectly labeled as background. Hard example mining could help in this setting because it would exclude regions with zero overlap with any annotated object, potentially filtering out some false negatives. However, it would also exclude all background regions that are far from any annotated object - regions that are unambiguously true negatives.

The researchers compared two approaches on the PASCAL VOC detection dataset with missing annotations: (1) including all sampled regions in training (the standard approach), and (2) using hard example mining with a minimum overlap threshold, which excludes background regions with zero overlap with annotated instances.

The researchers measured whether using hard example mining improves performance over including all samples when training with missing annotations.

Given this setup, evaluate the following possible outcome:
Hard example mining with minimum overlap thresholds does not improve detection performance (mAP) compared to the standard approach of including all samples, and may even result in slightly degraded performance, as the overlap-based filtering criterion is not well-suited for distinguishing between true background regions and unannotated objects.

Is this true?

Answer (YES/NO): NO